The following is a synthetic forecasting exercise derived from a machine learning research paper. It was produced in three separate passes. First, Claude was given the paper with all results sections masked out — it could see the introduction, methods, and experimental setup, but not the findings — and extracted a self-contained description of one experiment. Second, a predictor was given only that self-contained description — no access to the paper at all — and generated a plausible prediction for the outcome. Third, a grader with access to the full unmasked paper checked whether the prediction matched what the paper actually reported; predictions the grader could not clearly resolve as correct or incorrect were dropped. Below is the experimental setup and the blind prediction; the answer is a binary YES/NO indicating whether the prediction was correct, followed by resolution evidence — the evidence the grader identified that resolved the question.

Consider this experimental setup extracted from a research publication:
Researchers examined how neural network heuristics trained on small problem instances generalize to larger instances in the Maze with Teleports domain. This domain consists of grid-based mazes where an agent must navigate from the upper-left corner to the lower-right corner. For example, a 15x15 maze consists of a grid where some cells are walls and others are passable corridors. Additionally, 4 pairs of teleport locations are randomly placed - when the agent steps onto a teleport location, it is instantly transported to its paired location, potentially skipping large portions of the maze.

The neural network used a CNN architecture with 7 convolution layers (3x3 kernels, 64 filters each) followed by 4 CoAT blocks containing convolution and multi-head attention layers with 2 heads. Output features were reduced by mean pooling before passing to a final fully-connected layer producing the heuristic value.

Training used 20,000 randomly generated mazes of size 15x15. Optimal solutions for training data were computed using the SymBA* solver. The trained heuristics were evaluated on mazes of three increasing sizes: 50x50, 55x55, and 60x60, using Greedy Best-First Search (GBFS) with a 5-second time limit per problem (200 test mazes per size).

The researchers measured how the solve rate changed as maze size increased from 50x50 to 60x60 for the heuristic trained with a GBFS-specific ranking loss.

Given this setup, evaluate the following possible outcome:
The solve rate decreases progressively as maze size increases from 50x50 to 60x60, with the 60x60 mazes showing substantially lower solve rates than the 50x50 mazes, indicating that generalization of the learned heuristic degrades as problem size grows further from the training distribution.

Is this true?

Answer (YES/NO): YES